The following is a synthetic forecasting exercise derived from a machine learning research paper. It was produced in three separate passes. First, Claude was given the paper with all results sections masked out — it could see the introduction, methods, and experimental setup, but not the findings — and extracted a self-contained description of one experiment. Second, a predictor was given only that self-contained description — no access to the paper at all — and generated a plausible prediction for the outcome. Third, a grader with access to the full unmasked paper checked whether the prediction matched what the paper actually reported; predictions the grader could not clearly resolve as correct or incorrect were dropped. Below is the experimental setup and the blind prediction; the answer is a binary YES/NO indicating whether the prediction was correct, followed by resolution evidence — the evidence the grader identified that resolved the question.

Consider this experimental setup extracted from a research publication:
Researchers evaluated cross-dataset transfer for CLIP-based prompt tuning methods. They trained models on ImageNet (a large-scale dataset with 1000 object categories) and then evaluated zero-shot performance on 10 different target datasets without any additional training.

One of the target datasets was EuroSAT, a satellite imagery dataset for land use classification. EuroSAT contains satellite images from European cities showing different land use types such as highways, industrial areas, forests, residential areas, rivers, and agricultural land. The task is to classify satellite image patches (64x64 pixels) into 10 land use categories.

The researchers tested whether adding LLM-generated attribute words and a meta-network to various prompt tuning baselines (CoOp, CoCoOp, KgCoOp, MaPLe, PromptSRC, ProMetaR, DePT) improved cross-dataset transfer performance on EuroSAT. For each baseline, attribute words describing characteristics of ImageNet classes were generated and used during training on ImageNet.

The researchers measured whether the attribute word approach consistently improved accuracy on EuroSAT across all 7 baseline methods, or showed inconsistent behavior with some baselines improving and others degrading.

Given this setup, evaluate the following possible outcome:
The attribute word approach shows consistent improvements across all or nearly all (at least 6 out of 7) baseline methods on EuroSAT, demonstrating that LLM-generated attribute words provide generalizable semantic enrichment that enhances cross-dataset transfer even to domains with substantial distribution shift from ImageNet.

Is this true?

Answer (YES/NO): NO